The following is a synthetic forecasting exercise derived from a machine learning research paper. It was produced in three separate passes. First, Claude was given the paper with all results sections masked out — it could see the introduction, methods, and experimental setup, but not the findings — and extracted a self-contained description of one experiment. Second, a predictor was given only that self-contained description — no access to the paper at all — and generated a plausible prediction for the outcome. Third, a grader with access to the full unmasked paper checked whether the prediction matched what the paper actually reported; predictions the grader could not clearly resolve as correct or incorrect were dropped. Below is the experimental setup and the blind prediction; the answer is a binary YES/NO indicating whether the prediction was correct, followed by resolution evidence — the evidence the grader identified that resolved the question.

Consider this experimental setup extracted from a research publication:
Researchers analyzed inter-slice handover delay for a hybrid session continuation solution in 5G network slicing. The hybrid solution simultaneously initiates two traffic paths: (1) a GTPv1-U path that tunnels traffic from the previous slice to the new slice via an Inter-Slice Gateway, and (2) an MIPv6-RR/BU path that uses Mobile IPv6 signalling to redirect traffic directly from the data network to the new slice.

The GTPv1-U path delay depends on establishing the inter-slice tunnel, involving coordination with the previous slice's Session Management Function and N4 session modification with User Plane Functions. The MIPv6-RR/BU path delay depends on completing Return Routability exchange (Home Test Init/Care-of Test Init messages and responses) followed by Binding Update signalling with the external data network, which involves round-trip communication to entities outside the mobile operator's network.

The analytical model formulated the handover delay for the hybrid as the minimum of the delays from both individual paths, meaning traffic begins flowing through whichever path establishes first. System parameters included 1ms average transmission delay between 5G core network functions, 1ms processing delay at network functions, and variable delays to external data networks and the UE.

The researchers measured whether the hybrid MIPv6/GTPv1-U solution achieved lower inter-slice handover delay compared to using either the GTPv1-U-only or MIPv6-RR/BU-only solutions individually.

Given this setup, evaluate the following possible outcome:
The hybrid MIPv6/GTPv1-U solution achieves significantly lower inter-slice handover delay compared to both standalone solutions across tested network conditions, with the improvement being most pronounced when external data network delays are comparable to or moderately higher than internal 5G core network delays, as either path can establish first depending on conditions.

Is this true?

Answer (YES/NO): NO